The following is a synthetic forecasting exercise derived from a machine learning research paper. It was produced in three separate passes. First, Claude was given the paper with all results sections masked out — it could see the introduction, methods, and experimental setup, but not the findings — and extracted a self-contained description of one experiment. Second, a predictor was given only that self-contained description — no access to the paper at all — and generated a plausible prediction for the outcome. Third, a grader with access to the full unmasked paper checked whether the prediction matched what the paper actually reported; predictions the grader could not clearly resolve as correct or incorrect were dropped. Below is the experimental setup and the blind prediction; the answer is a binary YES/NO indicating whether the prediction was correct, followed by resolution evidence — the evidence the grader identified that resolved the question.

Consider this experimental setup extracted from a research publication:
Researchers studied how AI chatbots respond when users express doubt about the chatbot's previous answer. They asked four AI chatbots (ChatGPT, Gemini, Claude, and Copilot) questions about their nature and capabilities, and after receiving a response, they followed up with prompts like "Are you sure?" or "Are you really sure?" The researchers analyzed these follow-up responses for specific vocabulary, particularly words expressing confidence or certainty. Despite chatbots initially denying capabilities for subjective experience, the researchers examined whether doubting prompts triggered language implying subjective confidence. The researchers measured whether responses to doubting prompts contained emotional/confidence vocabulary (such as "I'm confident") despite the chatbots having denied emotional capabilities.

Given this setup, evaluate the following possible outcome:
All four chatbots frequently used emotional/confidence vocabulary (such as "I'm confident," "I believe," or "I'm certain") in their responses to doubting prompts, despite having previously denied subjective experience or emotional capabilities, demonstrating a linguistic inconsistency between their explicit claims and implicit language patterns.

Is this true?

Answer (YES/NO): YES